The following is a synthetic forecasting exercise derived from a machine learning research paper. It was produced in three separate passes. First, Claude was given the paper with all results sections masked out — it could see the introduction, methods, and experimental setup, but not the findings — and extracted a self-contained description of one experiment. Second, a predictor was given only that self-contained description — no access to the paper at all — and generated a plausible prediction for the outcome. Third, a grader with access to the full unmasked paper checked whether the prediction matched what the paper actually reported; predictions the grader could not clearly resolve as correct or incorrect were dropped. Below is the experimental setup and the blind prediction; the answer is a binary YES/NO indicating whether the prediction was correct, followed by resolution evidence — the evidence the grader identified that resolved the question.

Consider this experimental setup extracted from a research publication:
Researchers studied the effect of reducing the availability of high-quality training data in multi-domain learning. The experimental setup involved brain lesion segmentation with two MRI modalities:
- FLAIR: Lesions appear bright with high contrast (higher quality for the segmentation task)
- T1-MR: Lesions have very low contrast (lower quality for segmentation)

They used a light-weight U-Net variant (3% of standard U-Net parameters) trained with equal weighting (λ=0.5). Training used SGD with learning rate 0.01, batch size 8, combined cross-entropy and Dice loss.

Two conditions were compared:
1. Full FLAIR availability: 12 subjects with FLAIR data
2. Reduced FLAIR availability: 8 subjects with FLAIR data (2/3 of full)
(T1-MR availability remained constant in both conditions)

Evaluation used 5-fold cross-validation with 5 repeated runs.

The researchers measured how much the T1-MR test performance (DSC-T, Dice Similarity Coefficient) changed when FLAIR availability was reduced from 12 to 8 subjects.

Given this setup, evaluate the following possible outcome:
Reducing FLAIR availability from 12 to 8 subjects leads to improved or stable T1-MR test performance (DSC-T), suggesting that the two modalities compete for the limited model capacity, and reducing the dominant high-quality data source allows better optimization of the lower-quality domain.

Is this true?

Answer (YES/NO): YES